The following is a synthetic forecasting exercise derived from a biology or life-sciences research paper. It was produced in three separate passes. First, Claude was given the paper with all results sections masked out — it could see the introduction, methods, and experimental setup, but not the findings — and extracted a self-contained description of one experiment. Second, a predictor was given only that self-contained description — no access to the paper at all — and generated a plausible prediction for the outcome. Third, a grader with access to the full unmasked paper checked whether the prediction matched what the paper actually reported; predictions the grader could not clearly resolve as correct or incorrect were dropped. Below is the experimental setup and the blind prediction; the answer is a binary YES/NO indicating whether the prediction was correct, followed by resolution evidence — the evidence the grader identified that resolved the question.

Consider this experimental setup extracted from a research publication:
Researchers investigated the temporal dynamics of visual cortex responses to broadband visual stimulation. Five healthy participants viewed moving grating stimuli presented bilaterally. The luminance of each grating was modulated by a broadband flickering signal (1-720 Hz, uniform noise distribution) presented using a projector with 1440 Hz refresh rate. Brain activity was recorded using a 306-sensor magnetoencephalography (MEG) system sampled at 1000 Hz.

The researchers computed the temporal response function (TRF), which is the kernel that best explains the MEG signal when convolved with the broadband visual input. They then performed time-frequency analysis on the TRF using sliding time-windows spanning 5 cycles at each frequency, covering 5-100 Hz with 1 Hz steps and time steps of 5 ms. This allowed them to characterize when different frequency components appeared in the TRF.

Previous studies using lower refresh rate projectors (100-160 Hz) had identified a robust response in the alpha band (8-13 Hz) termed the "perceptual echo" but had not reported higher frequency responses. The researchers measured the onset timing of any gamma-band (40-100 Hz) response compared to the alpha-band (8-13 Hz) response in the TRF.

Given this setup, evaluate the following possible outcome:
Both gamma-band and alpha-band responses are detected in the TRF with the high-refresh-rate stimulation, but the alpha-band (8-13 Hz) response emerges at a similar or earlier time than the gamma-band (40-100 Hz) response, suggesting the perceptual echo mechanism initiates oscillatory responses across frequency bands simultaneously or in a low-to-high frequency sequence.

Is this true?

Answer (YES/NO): NO